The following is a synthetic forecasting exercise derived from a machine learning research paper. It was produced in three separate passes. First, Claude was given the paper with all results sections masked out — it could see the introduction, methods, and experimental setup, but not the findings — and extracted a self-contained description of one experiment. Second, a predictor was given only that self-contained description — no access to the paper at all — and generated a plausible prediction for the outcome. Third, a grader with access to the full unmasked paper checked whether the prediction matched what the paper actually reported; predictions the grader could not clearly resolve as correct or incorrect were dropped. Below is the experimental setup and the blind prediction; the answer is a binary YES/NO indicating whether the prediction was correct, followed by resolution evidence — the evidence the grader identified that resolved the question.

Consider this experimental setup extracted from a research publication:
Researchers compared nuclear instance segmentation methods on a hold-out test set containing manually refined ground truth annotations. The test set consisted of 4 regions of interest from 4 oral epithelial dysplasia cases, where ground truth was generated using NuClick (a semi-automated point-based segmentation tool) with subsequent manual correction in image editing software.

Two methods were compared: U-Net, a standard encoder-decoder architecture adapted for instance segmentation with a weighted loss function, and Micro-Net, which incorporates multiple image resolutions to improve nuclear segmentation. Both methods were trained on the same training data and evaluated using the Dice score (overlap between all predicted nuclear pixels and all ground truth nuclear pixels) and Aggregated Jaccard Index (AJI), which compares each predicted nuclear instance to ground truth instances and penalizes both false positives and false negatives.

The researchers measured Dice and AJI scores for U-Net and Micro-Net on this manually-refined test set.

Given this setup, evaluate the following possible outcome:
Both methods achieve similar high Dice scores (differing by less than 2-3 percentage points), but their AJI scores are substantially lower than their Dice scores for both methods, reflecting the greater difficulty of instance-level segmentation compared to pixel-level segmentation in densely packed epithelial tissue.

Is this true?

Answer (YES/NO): NO